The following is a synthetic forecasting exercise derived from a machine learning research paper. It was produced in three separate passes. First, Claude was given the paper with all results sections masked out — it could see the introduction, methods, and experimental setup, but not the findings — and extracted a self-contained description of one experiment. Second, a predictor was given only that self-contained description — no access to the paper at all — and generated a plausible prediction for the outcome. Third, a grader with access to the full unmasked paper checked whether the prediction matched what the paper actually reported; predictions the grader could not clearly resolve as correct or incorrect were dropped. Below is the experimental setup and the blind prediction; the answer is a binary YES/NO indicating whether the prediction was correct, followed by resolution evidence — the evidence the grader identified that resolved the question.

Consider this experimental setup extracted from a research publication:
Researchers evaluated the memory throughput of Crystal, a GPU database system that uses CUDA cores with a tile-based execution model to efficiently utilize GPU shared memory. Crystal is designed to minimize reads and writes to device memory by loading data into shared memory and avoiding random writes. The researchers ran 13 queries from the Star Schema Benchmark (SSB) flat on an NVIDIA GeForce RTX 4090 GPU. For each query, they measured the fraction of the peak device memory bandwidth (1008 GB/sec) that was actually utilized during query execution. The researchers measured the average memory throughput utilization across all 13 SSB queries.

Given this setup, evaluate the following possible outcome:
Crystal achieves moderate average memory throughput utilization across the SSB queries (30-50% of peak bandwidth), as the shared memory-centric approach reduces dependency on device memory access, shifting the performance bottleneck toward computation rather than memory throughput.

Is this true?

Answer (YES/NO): NO